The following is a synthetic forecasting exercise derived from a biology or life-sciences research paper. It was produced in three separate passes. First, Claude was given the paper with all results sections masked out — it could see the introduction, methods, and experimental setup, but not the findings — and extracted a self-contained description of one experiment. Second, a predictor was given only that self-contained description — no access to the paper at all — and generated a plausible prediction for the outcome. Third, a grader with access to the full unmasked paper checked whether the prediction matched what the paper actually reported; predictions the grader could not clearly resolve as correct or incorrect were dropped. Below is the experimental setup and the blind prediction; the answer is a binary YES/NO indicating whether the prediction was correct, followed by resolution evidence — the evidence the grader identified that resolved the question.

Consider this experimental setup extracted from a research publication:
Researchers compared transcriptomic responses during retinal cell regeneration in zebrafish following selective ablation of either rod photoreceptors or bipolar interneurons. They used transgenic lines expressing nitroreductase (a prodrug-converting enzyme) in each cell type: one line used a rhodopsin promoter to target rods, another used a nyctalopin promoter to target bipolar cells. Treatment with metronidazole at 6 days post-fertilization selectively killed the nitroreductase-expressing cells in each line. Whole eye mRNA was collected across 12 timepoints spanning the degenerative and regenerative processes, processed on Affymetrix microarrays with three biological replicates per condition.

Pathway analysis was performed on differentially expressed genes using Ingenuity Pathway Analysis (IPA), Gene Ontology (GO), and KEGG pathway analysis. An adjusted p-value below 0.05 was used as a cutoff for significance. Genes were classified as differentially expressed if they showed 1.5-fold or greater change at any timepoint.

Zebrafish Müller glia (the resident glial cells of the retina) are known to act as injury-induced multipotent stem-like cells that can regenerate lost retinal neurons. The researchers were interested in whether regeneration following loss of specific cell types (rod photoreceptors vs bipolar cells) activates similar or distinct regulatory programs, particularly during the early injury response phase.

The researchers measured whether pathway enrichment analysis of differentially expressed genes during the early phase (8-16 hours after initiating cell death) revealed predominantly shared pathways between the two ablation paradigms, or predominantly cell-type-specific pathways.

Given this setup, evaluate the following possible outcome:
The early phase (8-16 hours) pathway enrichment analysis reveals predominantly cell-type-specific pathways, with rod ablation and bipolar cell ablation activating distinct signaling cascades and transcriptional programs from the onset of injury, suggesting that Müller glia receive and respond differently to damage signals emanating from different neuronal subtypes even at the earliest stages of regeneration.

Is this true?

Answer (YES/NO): YES